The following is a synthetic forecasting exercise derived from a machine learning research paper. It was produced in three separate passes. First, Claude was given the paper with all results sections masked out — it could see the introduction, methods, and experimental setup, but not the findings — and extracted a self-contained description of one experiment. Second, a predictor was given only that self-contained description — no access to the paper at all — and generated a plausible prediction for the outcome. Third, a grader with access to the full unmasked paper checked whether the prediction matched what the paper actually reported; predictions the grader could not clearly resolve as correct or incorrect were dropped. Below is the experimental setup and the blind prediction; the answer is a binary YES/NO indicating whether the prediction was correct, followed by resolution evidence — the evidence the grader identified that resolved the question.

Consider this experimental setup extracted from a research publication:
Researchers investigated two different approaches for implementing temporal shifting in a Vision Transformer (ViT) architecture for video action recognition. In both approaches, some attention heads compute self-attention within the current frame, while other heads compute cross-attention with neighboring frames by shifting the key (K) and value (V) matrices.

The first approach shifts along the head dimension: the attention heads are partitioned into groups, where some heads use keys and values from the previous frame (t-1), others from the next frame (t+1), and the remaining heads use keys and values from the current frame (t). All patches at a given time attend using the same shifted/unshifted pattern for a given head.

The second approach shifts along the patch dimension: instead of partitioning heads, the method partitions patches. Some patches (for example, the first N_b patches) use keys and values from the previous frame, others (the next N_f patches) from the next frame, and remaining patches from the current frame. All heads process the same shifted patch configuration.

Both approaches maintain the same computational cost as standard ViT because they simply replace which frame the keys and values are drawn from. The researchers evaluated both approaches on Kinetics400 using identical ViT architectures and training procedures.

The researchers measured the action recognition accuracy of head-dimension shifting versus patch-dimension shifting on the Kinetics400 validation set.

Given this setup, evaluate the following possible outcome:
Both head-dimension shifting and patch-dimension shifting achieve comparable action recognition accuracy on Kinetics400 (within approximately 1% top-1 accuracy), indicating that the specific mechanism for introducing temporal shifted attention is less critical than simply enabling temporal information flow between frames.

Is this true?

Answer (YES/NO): YES